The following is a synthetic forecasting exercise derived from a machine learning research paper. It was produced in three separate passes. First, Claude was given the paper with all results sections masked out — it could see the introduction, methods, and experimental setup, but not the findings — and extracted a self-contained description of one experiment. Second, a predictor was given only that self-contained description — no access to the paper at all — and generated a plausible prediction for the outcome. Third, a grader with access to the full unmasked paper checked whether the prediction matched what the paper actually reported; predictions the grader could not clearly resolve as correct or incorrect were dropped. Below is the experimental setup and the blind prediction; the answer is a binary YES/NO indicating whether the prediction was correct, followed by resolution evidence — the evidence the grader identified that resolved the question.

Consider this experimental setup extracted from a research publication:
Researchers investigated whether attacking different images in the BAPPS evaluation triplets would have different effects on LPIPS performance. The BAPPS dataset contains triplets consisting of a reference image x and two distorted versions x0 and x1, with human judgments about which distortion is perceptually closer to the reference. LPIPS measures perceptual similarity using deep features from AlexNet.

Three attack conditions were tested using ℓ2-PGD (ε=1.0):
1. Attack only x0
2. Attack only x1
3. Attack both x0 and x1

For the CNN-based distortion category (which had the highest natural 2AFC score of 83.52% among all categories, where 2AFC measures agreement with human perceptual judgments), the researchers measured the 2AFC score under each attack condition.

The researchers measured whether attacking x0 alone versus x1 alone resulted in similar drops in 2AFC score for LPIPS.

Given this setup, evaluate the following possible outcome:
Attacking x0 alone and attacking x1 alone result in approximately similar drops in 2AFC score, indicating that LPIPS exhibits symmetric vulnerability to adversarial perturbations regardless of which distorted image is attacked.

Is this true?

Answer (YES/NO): YES